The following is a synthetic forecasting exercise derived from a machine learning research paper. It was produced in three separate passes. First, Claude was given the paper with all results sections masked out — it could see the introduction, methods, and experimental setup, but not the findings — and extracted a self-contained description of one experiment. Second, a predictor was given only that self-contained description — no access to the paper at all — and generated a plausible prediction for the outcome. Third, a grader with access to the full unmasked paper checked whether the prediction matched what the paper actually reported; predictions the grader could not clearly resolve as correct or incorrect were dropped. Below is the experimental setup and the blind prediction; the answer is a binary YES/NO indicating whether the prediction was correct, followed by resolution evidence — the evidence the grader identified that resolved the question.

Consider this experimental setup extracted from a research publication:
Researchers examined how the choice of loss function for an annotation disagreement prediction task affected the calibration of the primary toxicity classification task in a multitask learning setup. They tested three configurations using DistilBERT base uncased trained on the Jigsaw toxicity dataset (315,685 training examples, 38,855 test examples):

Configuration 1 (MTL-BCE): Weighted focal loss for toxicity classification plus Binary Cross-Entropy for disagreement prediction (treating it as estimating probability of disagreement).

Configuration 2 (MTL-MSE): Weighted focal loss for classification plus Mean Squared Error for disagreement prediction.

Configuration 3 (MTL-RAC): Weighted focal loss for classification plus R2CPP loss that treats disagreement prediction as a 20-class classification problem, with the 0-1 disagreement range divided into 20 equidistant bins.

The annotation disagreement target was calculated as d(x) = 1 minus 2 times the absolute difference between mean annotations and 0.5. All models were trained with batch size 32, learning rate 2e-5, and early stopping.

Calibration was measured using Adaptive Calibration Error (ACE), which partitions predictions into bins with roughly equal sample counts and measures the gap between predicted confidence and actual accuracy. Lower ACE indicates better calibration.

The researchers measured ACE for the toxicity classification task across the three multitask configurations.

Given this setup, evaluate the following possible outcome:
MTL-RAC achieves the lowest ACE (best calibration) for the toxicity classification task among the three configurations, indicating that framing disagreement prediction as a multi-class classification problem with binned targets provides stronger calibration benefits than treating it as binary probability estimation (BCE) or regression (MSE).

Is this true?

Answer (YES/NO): NO